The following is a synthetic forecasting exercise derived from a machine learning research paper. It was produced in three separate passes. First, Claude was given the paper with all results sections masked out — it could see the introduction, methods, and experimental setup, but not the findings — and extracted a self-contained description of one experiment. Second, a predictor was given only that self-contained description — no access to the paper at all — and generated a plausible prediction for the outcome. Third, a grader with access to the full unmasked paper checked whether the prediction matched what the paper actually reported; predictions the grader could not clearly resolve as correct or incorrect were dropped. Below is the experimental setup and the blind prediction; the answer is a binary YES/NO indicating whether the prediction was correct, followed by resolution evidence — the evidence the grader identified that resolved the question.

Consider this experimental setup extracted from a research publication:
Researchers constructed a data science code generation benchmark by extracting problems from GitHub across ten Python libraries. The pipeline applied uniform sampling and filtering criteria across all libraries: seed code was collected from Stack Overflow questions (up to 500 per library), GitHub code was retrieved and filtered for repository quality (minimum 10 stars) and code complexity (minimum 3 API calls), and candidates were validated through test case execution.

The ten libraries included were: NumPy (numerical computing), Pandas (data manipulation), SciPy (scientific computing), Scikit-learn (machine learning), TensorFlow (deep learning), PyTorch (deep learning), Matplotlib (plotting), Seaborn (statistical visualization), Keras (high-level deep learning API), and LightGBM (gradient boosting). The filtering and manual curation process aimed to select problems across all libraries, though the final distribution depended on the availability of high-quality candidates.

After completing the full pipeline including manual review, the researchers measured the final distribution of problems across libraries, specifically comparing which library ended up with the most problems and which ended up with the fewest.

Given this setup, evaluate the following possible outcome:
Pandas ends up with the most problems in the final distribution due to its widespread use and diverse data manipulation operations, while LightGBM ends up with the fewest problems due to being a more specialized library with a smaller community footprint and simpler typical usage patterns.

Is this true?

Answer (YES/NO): NO